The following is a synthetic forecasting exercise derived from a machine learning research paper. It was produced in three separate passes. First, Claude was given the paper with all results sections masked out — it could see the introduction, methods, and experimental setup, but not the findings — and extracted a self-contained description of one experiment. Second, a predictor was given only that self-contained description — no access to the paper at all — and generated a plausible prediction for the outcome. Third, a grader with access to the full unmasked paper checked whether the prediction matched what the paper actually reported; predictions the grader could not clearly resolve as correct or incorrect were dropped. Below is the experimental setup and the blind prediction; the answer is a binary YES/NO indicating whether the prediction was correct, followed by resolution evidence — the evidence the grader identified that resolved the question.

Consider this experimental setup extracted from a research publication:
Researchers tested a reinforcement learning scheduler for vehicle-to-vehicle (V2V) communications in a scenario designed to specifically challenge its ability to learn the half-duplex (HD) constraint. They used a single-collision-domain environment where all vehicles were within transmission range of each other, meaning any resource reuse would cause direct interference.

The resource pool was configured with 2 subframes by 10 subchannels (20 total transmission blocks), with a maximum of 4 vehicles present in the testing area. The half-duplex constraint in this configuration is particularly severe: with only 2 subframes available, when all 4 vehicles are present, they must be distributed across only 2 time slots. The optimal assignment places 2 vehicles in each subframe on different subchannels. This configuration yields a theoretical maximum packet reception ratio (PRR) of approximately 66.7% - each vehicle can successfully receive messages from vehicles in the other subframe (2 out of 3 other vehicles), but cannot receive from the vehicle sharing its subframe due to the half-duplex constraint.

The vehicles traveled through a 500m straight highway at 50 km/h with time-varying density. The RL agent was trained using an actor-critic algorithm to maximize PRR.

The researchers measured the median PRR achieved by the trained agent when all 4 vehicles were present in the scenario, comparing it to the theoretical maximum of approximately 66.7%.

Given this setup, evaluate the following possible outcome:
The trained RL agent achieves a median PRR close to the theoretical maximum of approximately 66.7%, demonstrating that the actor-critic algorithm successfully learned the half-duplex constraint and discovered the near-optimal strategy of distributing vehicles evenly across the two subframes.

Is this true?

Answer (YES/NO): YES